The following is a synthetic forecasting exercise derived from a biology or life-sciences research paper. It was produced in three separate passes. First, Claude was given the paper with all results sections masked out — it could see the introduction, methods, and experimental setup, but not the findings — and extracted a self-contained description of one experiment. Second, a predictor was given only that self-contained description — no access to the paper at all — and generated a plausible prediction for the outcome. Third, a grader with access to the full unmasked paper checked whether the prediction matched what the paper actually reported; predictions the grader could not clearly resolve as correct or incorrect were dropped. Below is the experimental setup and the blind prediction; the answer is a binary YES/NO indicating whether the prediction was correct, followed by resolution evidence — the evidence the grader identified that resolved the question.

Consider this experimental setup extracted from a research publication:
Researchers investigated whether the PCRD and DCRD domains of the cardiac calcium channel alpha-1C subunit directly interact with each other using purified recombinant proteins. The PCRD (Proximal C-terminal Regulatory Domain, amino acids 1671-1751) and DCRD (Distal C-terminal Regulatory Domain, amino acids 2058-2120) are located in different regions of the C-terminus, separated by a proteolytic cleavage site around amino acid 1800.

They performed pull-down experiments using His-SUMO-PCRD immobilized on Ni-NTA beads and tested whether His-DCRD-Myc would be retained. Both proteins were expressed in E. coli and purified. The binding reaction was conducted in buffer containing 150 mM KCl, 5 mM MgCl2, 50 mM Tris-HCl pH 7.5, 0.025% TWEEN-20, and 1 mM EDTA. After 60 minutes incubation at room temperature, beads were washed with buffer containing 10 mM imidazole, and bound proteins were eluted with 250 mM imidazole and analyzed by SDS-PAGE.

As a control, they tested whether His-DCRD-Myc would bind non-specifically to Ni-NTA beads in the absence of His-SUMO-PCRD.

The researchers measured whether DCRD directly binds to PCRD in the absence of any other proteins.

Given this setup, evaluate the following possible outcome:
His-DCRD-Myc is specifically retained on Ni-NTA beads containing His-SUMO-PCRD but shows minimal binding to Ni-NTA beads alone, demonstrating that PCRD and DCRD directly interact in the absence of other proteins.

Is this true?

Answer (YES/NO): YES